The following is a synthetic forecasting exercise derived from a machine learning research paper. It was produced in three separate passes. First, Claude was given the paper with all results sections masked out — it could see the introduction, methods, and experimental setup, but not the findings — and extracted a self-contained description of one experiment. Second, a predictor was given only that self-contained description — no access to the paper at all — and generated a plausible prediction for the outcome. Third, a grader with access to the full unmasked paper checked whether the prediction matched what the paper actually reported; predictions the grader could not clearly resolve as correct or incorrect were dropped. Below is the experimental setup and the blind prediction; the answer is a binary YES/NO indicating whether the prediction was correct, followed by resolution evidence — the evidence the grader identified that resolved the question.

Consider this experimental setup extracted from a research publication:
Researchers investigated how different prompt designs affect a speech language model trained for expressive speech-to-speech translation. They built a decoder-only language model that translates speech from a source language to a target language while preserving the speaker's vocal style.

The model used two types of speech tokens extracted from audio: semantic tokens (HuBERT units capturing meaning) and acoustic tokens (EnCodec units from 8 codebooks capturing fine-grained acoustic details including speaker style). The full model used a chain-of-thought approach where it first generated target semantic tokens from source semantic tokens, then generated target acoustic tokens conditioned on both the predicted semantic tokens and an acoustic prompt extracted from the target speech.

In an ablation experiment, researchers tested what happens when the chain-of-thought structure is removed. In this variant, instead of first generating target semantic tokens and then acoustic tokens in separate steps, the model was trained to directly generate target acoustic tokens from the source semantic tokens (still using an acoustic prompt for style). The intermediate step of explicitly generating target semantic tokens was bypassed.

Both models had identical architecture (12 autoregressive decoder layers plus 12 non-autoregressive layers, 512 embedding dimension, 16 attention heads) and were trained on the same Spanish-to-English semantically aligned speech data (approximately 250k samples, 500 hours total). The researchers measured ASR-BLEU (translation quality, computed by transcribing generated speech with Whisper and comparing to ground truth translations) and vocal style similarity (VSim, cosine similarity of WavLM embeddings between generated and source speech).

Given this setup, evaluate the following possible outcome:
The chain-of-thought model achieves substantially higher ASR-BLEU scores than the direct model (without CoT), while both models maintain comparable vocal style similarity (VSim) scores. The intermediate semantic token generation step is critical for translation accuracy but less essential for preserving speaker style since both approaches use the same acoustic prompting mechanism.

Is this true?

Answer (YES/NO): NO